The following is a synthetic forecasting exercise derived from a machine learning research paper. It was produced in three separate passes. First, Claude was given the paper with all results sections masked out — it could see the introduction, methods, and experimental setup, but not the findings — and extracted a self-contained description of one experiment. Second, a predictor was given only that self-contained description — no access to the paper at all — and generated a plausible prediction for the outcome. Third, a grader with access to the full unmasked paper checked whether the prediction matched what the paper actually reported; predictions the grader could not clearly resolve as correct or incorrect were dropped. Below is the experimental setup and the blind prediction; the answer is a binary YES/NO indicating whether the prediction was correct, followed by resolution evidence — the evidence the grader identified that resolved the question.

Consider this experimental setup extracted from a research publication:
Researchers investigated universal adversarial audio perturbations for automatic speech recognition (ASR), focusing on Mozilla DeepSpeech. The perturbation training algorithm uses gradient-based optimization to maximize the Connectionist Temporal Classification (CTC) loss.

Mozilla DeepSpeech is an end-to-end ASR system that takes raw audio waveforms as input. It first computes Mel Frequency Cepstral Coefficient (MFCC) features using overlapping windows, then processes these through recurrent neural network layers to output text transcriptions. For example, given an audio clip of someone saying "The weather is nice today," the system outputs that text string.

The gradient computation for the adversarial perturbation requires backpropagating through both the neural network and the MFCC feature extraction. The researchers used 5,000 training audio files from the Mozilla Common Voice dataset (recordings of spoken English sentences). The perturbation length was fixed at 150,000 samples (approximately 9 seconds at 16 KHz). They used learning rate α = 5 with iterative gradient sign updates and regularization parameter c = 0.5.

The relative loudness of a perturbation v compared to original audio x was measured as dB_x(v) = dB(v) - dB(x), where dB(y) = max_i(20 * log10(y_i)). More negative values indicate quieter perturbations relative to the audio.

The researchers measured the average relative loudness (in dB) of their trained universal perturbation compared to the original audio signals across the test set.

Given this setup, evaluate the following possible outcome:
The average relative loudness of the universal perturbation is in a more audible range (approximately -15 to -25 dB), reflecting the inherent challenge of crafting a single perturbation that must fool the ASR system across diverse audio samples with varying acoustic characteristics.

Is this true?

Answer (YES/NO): NO